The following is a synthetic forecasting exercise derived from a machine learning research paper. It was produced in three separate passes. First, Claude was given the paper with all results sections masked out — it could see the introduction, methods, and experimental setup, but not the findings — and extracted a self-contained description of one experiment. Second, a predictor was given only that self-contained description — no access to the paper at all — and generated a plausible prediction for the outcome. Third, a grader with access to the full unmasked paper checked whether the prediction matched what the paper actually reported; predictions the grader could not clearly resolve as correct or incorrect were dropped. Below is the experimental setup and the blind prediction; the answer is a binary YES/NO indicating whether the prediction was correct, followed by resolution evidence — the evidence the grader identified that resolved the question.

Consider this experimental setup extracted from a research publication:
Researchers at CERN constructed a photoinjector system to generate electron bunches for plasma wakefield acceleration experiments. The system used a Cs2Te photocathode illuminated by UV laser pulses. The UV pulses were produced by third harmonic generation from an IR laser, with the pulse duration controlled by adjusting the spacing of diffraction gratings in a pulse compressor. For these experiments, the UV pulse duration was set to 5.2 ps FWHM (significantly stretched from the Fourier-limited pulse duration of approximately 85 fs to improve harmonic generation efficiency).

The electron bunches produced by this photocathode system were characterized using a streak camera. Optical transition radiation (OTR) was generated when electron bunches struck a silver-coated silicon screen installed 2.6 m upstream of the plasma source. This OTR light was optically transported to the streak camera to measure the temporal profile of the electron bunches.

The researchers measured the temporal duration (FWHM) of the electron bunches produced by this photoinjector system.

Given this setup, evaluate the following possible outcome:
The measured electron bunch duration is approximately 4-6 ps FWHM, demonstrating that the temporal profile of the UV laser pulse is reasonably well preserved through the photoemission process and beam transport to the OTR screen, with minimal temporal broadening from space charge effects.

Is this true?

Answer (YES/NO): YES